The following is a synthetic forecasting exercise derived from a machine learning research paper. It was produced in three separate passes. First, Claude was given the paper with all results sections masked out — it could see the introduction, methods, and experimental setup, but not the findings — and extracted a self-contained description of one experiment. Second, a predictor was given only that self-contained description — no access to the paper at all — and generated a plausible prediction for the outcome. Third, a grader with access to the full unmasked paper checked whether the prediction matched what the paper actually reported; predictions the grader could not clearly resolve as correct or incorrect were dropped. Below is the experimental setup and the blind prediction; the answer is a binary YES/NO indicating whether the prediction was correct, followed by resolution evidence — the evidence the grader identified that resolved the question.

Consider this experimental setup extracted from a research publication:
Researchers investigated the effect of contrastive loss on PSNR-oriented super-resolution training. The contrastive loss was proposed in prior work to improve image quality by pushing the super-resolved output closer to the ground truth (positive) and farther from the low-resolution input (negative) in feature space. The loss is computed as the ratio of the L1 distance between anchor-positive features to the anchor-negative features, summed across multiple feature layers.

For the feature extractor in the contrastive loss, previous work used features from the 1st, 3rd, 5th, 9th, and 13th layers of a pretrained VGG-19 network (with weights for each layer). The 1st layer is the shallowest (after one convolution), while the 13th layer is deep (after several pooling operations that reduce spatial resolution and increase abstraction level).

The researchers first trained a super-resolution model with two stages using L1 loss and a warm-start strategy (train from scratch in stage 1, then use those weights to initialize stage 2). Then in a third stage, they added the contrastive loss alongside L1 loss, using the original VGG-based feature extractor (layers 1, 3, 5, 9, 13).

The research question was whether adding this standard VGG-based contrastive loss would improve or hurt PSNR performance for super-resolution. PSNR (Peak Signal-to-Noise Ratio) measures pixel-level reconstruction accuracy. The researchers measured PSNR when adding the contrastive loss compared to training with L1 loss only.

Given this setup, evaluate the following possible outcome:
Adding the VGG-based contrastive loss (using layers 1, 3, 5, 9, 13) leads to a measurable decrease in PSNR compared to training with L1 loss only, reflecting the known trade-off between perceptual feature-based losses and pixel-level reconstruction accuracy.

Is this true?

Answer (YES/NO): YES